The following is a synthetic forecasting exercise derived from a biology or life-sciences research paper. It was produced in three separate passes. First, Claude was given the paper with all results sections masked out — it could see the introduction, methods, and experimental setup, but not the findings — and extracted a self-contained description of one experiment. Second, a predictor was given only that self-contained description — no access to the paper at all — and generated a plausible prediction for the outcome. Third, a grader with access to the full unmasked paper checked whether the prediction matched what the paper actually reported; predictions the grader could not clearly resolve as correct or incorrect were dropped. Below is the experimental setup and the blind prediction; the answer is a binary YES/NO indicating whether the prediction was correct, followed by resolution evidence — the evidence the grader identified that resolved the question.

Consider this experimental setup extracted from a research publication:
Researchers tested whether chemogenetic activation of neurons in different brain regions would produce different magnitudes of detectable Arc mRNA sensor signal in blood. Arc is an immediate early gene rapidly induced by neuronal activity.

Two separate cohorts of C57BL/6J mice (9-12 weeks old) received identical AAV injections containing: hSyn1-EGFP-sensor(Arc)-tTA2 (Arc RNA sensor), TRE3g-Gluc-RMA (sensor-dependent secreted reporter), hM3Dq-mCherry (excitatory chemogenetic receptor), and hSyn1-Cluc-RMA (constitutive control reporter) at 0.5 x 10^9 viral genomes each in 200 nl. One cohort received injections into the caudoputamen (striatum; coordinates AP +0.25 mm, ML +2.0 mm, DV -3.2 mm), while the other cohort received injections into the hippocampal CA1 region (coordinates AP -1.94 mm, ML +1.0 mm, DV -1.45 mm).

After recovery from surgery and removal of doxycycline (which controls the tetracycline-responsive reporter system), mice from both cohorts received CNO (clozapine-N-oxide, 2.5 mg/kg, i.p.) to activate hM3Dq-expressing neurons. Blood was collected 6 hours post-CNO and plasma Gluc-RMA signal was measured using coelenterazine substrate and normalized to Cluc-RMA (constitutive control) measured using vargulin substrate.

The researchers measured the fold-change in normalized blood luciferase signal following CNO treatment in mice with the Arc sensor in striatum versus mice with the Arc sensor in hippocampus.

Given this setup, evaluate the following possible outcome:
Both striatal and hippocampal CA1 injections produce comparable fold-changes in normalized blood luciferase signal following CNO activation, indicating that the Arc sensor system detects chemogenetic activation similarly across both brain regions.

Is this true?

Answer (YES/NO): NO